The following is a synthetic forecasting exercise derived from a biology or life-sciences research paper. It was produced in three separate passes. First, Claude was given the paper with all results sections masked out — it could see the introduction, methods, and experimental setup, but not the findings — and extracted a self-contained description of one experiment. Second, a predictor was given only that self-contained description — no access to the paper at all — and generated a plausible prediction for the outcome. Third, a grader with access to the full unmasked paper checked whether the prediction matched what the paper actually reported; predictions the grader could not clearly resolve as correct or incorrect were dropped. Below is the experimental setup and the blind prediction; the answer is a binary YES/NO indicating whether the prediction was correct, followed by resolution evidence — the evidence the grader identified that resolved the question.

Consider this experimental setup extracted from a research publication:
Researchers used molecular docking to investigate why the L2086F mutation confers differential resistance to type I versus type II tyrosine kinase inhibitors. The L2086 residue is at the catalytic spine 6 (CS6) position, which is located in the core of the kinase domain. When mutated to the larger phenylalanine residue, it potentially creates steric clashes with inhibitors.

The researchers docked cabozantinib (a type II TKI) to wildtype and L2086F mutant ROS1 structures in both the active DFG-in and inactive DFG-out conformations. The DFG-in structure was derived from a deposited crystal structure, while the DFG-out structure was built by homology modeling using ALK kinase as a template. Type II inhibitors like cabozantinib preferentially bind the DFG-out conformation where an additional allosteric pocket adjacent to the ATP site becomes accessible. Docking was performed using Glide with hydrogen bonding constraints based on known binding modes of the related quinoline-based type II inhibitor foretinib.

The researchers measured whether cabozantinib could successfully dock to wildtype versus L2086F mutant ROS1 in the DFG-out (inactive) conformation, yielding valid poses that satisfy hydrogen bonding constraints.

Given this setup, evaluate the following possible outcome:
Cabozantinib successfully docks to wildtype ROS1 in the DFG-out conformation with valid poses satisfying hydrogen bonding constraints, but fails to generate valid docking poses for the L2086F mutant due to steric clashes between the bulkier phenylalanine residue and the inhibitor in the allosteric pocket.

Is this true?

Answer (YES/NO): NO